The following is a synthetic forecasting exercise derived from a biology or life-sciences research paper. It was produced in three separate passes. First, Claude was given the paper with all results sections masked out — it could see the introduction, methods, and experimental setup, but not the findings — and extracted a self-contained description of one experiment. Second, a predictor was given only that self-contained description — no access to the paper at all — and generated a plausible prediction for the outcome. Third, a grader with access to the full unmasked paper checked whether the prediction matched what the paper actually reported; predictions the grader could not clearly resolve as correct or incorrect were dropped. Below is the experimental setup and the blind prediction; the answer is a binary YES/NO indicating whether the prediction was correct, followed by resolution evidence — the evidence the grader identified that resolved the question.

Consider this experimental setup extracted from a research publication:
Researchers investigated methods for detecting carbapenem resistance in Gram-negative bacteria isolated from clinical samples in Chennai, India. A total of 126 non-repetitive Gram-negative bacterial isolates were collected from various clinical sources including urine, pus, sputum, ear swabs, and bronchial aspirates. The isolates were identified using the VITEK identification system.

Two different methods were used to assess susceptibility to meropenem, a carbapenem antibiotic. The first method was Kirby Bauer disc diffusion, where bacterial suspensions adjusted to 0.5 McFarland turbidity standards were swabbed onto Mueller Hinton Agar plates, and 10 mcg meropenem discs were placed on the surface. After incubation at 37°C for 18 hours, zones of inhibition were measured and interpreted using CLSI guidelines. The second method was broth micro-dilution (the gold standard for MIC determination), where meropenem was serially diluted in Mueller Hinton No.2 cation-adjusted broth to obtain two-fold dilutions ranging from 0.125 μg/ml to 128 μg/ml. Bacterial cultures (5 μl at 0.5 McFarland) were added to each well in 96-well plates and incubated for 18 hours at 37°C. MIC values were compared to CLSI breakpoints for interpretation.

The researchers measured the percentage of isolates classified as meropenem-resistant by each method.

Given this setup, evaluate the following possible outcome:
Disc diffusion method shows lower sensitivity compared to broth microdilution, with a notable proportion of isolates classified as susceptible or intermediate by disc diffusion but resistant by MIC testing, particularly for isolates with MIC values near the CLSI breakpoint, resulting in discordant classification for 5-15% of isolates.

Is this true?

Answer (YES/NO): NO